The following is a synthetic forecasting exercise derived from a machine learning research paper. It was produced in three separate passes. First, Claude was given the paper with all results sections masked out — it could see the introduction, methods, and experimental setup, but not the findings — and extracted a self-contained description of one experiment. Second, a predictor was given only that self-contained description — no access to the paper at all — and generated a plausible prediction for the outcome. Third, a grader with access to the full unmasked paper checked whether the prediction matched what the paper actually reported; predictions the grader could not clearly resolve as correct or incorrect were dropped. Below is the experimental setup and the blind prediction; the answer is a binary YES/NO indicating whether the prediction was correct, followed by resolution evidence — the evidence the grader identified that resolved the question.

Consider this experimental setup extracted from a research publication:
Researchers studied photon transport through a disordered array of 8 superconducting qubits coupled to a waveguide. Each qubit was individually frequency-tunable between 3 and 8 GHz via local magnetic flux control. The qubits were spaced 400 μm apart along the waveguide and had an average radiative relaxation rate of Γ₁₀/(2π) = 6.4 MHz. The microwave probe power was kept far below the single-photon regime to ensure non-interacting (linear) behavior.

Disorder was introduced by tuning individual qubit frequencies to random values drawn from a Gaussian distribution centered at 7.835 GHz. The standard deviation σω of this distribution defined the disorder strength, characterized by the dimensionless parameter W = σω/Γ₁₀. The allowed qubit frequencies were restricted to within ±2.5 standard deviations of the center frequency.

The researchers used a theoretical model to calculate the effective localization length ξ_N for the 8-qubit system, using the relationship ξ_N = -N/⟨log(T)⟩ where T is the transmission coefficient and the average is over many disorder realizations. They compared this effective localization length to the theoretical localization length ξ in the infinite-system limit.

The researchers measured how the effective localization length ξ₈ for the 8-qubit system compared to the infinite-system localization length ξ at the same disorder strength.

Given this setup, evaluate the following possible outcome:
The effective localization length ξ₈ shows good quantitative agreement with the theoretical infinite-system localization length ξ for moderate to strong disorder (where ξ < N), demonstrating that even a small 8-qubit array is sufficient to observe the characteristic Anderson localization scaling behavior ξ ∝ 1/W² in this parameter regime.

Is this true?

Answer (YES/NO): NO